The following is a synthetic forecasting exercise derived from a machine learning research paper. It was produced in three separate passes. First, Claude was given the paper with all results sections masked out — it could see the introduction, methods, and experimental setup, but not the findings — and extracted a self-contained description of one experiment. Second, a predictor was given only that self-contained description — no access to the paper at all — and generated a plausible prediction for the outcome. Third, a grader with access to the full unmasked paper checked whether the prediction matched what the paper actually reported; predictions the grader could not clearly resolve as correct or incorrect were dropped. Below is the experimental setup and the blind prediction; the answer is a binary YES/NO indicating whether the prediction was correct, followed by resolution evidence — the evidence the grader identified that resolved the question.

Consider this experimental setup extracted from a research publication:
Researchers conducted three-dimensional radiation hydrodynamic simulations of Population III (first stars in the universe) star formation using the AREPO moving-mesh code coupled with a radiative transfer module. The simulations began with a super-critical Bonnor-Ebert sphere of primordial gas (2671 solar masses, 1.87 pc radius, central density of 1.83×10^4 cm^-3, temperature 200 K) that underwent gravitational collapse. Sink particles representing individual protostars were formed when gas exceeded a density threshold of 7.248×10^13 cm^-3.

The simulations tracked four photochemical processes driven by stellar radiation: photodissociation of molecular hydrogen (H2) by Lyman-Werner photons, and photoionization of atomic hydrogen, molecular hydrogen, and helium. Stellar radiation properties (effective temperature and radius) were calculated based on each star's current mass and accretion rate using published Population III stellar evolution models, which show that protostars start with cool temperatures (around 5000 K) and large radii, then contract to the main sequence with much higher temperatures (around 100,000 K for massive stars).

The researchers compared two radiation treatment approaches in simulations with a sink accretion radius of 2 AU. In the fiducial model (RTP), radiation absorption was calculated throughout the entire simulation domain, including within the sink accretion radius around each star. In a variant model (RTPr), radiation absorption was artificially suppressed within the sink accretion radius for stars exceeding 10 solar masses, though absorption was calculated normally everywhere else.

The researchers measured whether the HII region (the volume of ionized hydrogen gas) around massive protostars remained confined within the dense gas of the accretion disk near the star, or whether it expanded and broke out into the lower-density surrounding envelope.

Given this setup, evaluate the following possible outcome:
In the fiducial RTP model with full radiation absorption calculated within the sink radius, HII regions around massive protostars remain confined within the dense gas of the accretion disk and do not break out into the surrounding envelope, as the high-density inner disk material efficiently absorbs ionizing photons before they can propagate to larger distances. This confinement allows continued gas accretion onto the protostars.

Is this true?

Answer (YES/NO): YES